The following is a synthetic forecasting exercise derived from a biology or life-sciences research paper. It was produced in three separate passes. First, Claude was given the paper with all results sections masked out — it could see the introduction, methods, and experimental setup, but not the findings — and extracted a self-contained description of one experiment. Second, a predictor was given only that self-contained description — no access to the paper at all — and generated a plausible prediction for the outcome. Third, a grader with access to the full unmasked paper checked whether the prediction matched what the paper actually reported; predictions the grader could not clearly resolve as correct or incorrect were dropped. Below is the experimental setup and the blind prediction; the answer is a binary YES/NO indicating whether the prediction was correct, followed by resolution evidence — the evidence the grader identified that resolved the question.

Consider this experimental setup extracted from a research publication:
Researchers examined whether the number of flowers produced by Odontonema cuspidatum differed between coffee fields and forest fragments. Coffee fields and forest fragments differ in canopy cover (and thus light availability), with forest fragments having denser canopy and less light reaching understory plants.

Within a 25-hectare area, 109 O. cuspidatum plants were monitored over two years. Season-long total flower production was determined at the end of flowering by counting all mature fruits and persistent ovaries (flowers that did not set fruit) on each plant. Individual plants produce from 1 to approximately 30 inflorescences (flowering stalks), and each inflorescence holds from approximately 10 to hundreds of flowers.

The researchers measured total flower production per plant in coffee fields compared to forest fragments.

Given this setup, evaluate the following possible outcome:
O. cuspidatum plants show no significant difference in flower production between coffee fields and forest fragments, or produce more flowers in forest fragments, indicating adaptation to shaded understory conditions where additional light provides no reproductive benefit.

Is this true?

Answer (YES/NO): NO